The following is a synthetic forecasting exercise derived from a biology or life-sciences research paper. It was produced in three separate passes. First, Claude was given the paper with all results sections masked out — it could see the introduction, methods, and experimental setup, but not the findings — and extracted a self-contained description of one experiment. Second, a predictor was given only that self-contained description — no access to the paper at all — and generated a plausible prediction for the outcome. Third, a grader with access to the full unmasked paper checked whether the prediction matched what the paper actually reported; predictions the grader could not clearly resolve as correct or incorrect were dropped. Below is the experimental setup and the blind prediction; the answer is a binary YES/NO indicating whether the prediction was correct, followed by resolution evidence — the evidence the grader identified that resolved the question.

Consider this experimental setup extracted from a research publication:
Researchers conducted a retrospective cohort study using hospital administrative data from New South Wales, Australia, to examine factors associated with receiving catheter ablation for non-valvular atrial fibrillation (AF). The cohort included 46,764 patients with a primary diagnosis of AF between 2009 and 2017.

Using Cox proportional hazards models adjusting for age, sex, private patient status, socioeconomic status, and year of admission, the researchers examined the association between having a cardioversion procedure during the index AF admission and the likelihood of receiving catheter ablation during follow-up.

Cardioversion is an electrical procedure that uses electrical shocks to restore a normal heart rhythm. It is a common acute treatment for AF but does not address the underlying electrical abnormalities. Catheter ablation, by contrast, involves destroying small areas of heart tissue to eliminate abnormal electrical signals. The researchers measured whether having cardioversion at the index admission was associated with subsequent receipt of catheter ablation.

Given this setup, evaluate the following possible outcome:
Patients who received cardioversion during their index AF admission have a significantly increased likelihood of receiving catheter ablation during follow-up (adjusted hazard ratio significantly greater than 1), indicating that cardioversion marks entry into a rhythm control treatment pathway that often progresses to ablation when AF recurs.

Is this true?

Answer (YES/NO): YES